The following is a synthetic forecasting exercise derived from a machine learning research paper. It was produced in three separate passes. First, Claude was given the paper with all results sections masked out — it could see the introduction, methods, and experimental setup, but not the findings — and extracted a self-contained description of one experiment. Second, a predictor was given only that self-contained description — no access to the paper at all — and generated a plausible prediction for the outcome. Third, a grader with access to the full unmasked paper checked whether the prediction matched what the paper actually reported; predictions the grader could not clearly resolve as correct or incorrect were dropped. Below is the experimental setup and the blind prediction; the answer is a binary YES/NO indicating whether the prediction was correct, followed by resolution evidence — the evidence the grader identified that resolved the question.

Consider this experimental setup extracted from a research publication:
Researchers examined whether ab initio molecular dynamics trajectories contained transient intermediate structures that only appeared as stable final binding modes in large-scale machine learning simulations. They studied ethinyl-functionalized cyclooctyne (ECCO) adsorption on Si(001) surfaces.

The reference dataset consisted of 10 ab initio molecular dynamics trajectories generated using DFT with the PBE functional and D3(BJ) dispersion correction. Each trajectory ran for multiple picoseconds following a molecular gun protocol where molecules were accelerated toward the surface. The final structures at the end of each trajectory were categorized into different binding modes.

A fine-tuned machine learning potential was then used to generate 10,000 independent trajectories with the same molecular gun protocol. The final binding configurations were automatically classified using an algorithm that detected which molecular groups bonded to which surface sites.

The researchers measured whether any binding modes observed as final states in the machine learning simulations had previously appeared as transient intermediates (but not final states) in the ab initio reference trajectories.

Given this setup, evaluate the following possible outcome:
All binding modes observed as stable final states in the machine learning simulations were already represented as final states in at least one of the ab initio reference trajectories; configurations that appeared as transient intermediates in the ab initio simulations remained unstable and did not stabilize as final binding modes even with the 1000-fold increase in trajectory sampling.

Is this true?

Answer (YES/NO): NO